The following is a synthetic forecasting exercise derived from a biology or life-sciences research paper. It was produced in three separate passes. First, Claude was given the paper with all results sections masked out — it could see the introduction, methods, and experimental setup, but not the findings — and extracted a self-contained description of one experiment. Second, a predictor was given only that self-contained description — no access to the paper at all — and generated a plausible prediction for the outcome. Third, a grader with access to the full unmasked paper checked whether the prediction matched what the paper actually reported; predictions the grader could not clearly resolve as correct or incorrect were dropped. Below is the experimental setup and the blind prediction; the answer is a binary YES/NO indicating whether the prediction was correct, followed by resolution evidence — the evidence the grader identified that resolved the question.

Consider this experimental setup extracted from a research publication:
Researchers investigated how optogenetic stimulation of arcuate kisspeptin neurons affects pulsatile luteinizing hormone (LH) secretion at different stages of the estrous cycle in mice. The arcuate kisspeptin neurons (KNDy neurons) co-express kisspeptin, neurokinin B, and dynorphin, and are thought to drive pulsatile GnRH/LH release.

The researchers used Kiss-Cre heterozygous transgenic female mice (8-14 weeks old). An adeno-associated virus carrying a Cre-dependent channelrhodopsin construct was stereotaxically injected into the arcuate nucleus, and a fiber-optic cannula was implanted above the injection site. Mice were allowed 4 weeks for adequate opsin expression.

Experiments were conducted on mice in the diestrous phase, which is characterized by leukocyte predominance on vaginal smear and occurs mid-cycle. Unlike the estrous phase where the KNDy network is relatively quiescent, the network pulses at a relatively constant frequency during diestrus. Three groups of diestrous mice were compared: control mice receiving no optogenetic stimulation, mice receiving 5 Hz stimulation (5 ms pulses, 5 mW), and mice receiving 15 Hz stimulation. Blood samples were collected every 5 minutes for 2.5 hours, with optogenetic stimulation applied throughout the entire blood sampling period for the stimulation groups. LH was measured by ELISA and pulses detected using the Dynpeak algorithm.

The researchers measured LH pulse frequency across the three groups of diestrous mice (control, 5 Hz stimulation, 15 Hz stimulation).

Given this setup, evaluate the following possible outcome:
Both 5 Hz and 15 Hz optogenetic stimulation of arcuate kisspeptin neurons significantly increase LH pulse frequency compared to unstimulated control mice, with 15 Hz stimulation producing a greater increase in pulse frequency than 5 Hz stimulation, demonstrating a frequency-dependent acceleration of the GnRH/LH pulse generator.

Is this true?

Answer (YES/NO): NO